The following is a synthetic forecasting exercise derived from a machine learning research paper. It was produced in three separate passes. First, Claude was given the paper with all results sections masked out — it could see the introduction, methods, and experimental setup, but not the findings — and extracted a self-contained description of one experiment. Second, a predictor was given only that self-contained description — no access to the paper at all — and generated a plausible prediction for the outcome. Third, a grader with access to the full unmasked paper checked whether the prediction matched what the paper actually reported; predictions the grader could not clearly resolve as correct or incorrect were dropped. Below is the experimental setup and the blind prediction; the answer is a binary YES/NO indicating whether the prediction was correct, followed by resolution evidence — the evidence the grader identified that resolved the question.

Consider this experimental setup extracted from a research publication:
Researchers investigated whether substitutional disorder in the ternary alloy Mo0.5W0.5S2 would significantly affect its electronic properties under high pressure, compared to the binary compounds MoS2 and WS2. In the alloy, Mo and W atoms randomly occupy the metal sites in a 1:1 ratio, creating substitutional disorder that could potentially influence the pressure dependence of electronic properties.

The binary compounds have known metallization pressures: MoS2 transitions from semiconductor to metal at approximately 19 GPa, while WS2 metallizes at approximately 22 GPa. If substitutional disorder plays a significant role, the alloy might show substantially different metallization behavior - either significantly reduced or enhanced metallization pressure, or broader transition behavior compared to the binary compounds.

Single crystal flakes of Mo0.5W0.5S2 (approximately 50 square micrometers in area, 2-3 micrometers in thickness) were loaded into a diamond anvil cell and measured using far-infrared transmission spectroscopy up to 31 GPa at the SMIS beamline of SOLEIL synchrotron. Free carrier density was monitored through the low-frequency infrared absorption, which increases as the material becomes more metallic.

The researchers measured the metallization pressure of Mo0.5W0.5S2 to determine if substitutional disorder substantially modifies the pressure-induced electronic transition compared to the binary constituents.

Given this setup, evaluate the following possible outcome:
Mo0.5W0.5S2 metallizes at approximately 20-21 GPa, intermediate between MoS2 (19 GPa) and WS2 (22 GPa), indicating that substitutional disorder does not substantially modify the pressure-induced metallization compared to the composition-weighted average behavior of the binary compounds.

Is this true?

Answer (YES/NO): NO